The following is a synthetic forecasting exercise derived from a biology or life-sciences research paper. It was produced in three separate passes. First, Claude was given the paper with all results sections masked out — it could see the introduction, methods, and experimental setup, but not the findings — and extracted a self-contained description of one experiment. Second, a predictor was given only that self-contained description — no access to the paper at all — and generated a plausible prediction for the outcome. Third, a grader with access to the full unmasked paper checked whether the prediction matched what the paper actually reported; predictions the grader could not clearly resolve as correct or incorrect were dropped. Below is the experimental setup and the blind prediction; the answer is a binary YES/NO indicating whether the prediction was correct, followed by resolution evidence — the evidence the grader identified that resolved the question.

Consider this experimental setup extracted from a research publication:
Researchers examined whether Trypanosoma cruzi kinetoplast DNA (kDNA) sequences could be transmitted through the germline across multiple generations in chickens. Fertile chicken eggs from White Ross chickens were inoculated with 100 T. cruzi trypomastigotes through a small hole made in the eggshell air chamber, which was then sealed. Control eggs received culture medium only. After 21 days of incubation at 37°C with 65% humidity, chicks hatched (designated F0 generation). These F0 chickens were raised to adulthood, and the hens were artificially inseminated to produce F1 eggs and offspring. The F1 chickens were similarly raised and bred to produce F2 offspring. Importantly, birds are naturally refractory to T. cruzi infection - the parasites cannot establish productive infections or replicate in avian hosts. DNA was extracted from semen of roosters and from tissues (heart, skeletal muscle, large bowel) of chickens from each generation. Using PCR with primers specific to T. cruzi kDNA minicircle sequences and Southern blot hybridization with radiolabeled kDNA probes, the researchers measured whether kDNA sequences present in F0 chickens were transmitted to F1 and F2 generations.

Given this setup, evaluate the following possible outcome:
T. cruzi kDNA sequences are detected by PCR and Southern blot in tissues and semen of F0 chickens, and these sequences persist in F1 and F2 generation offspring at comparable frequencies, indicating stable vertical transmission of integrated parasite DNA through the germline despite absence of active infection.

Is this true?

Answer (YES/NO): YES